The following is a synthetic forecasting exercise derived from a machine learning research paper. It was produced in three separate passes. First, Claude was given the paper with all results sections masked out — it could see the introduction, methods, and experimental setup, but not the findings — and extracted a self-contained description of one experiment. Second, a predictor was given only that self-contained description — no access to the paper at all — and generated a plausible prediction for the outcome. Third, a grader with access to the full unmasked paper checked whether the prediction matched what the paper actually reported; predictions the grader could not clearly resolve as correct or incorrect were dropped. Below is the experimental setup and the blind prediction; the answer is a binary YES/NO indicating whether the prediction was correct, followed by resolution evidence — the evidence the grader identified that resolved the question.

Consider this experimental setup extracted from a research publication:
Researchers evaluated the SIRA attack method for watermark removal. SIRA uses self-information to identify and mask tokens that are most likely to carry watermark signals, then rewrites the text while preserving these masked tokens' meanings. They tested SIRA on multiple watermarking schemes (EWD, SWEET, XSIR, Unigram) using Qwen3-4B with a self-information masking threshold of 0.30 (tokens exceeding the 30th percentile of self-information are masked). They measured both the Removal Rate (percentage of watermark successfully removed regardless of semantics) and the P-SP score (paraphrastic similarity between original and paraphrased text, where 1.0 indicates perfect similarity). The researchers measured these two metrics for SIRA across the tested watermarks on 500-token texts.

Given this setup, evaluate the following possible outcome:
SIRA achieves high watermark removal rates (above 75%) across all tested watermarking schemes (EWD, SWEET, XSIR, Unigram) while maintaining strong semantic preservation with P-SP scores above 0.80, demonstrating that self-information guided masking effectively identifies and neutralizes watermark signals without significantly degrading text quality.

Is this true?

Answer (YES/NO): NO